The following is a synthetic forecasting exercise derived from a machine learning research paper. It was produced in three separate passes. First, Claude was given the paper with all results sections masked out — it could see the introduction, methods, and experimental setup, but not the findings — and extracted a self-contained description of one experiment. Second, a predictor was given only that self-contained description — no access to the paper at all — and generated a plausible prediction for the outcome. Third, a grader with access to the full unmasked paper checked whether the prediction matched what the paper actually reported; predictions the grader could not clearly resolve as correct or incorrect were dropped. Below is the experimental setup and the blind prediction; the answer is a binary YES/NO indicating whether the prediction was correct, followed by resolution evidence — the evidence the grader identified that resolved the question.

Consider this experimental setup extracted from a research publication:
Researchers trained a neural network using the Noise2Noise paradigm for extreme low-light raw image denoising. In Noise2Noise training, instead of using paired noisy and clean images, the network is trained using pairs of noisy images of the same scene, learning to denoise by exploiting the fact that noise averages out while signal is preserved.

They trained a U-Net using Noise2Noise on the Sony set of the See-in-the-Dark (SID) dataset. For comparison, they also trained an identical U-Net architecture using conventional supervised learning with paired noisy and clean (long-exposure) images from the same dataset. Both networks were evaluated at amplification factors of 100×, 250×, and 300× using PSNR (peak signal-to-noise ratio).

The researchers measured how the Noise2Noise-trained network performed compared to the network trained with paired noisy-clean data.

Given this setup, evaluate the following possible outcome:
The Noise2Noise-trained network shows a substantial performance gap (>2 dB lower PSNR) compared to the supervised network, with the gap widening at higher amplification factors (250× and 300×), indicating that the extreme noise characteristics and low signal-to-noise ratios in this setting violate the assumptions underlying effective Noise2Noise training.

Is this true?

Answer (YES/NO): NO